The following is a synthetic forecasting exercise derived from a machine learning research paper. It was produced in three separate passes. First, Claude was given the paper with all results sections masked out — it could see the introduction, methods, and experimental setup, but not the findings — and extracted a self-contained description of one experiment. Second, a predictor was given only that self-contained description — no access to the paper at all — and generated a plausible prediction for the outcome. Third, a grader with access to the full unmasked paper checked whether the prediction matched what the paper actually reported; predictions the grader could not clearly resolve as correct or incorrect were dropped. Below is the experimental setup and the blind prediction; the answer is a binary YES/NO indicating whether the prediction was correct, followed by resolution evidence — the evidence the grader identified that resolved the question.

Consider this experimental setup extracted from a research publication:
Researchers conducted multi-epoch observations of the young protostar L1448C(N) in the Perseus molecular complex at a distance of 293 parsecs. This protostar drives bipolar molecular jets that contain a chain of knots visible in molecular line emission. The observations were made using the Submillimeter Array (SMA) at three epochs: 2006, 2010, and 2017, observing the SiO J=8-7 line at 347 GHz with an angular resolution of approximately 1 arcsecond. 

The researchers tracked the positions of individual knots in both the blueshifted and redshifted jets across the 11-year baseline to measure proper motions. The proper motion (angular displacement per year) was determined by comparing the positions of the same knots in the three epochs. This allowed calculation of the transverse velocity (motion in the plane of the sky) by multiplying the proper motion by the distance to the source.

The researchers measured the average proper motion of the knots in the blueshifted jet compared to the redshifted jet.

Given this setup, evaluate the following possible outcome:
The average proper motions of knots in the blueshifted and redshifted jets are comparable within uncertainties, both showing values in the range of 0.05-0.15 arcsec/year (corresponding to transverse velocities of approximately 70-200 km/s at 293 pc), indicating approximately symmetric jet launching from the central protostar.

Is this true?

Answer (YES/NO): NO